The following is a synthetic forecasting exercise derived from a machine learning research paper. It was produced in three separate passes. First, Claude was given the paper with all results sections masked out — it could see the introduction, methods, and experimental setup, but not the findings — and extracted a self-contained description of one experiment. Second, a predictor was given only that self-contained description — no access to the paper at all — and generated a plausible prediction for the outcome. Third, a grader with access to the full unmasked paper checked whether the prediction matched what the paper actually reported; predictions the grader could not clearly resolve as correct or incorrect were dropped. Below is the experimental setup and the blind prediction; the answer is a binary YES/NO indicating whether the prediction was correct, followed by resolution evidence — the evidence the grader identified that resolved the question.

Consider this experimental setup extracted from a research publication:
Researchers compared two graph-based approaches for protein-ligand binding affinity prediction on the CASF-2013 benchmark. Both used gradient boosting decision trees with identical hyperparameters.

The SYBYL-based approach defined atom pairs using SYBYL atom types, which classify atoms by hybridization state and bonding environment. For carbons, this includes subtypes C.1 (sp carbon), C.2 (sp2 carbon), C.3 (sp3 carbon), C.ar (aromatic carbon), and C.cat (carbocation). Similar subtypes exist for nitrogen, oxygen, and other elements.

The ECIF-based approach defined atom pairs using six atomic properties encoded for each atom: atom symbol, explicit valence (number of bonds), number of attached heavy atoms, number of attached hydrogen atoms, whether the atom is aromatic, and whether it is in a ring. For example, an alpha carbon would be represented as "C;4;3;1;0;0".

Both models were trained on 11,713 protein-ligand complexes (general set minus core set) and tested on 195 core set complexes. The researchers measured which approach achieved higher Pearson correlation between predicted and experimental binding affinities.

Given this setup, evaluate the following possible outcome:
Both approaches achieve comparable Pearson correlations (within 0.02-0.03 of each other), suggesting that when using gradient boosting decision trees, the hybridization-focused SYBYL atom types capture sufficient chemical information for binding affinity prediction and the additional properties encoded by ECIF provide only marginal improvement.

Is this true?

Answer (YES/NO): NO